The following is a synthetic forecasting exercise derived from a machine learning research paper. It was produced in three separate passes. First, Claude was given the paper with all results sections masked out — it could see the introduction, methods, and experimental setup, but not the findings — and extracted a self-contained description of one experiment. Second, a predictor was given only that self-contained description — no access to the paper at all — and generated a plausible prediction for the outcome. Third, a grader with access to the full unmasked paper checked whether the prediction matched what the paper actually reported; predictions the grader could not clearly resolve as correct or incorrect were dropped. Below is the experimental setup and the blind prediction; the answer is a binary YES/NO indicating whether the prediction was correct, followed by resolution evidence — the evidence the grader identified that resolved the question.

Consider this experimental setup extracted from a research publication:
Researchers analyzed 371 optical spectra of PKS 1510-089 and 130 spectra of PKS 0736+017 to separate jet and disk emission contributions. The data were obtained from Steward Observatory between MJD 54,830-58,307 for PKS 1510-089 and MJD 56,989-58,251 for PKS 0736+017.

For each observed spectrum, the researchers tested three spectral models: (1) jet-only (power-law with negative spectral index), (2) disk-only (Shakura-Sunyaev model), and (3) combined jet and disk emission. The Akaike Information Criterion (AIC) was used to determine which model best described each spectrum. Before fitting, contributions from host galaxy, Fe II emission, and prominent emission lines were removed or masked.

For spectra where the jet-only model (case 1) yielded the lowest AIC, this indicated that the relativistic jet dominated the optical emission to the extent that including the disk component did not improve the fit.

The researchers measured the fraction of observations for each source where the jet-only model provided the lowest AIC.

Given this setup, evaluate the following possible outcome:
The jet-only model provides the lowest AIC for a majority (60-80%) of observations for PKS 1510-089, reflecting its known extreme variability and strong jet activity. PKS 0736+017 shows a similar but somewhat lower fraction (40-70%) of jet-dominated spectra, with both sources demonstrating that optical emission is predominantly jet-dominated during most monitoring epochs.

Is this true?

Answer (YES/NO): NO